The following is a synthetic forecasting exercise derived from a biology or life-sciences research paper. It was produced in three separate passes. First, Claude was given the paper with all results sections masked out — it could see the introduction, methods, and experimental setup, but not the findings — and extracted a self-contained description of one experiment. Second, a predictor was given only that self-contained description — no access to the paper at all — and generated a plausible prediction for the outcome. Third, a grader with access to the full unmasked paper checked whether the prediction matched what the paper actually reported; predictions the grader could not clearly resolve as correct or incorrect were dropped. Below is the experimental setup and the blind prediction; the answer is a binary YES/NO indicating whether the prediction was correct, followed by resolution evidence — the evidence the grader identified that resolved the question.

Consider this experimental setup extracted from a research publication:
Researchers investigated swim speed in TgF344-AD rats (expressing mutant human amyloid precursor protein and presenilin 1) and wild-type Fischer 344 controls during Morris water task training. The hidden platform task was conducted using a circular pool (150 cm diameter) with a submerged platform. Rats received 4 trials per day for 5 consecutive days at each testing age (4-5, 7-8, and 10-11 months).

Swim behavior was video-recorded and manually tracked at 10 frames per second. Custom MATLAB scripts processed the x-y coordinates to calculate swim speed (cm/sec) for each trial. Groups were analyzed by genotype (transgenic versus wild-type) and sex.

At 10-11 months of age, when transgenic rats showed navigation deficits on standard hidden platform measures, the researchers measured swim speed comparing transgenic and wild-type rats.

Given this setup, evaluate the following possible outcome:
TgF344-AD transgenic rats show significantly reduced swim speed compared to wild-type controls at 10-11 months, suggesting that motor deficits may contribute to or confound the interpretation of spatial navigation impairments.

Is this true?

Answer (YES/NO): NO